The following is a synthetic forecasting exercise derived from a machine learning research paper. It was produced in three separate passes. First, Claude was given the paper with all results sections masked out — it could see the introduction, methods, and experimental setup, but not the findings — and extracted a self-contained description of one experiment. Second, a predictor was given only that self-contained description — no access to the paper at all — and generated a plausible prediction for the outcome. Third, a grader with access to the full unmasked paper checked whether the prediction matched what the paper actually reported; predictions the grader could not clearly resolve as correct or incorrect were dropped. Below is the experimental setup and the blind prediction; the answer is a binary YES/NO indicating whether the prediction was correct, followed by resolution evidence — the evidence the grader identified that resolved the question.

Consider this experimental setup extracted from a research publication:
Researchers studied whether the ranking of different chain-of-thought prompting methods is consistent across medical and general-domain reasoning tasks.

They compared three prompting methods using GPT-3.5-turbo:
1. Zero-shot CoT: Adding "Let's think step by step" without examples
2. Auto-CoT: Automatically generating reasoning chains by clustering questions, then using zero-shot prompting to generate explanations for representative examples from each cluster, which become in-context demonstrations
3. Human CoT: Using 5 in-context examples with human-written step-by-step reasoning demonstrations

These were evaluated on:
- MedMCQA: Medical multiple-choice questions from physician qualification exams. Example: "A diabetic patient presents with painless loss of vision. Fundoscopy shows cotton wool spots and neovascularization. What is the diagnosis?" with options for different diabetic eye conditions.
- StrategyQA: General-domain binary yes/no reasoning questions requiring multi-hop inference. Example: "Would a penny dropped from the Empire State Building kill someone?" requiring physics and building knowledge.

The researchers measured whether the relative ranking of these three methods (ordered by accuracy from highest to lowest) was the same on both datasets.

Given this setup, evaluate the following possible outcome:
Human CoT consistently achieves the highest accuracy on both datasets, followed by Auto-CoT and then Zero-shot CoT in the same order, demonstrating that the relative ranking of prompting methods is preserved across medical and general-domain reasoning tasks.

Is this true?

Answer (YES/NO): YES